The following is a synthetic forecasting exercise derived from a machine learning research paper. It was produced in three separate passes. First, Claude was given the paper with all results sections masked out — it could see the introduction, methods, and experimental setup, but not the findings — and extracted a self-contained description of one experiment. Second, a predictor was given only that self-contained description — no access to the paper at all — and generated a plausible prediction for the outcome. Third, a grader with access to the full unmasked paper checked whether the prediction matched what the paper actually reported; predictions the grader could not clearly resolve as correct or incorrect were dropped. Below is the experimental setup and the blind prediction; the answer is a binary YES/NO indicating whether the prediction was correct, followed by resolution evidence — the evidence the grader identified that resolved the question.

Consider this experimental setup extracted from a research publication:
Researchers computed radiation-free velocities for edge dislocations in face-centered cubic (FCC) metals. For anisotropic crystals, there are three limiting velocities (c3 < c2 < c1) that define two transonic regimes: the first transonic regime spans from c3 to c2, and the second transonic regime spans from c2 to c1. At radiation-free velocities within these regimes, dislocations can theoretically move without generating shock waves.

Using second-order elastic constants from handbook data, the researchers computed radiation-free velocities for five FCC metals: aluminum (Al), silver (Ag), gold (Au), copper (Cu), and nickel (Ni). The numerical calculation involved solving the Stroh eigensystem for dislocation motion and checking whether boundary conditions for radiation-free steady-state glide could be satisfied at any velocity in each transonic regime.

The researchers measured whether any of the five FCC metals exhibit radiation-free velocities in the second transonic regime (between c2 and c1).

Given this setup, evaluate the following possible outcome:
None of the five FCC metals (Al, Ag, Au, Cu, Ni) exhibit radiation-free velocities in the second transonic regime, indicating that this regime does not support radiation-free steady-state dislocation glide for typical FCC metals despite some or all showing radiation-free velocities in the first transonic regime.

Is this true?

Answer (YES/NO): YES